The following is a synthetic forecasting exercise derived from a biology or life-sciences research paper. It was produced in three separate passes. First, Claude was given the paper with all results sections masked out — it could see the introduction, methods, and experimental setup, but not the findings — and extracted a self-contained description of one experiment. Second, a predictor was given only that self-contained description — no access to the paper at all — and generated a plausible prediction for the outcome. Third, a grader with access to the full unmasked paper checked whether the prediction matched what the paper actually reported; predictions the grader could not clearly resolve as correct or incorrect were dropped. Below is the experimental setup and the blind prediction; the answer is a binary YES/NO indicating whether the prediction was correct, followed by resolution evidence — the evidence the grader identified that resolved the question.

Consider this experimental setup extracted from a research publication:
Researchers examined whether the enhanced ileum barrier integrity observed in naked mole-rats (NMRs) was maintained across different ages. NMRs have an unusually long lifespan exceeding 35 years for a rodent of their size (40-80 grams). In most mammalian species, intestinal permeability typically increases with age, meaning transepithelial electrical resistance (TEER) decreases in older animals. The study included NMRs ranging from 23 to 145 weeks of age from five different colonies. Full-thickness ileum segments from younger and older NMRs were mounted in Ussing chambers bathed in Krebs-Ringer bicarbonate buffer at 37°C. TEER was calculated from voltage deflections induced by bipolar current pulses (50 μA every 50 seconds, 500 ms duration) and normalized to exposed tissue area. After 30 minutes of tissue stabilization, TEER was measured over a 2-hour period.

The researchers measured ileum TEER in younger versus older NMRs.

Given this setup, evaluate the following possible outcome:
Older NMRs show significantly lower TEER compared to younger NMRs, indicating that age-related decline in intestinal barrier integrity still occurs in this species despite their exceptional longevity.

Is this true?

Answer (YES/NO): NO